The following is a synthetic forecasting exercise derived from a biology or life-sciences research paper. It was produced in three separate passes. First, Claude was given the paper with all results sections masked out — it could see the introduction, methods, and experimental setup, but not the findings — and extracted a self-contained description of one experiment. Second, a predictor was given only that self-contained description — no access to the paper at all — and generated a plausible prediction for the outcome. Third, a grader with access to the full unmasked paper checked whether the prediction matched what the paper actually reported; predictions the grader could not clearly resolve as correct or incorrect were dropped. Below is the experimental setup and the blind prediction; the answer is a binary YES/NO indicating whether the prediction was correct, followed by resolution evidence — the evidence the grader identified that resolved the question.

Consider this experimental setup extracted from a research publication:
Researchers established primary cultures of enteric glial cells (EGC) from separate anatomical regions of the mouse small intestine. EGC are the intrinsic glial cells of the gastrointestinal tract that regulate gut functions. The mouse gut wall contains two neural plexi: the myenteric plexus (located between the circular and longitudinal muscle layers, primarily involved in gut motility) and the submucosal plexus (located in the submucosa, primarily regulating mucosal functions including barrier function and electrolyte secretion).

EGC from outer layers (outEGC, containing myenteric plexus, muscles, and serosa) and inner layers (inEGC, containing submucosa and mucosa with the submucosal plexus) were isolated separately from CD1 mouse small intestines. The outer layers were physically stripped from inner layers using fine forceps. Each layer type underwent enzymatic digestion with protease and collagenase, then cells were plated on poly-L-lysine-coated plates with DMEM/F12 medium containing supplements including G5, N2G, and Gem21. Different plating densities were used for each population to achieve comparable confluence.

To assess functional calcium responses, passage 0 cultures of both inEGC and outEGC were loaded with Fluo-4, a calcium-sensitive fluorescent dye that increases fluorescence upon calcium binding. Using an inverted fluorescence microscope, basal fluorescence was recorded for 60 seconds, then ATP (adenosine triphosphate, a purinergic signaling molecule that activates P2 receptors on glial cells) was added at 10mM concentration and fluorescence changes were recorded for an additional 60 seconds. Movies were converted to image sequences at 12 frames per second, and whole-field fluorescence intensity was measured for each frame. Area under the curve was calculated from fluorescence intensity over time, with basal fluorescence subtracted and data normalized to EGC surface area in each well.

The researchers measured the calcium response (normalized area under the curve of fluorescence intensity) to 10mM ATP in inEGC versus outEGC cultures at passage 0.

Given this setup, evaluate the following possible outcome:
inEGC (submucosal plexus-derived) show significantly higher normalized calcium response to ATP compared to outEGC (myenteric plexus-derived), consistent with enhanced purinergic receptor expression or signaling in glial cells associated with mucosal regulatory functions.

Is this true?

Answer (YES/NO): NO